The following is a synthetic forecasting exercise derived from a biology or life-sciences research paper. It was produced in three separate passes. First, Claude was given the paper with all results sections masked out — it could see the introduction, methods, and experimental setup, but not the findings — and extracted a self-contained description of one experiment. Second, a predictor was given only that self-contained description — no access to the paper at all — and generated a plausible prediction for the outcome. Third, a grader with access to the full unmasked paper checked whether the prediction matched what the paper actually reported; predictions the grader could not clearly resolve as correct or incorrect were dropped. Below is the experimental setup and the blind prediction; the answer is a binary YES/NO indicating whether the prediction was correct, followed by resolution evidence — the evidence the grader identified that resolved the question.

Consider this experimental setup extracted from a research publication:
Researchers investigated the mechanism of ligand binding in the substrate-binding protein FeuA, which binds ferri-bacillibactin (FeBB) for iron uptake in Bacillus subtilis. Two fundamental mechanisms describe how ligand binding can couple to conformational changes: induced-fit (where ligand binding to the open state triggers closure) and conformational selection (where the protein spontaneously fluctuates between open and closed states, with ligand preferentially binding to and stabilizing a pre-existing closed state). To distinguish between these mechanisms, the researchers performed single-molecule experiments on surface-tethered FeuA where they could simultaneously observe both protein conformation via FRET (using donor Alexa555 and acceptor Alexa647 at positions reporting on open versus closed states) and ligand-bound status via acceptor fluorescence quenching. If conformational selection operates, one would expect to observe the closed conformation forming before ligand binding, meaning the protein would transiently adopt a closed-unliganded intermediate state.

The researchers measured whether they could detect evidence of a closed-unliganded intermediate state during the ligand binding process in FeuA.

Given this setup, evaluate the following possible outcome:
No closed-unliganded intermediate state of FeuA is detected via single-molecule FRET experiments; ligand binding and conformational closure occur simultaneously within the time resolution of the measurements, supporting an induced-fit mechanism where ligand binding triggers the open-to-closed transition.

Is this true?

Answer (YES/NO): YES